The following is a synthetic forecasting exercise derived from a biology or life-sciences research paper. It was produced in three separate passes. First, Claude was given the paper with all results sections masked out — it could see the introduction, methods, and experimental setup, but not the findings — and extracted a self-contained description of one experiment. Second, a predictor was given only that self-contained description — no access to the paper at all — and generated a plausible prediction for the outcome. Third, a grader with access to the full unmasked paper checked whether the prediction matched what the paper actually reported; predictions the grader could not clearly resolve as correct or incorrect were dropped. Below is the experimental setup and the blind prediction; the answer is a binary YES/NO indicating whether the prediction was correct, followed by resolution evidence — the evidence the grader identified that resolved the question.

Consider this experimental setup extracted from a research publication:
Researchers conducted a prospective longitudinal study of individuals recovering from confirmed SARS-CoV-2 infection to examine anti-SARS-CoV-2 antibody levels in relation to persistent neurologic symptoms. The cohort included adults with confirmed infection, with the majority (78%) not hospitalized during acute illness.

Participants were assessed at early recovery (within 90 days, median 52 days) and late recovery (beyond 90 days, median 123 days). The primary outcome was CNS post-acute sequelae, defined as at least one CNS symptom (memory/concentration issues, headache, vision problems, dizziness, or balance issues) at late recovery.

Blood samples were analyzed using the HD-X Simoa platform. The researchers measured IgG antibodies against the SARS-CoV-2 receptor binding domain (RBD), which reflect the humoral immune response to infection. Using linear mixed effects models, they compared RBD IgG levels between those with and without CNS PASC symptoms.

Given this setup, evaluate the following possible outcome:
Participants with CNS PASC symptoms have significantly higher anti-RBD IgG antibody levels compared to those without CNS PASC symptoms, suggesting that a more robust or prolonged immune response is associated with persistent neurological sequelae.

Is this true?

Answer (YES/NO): NO